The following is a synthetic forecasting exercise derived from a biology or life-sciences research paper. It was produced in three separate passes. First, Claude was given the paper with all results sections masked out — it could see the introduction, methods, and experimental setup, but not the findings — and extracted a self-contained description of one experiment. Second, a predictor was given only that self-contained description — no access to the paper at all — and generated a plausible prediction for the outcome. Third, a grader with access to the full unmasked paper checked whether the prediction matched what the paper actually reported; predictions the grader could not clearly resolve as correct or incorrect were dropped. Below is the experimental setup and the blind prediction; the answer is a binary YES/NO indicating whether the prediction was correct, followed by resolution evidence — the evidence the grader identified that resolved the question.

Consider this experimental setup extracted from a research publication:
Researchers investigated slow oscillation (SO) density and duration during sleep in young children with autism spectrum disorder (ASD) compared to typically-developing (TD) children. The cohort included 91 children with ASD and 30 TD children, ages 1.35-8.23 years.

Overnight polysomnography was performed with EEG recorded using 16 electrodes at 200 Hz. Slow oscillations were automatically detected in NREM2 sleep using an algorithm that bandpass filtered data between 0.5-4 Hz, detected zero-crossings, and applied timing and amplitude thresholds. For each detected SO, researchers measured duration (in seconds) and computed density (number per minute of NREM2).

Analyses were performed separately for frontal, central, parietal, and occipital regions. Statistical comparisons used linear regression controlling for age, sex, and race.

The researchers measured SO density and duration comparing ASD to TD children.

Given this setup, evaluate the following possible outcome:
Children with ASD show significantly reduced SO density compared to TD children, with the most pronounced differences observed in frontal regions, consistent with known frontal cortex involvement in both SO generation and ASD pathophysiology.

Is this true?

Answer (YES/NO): NO